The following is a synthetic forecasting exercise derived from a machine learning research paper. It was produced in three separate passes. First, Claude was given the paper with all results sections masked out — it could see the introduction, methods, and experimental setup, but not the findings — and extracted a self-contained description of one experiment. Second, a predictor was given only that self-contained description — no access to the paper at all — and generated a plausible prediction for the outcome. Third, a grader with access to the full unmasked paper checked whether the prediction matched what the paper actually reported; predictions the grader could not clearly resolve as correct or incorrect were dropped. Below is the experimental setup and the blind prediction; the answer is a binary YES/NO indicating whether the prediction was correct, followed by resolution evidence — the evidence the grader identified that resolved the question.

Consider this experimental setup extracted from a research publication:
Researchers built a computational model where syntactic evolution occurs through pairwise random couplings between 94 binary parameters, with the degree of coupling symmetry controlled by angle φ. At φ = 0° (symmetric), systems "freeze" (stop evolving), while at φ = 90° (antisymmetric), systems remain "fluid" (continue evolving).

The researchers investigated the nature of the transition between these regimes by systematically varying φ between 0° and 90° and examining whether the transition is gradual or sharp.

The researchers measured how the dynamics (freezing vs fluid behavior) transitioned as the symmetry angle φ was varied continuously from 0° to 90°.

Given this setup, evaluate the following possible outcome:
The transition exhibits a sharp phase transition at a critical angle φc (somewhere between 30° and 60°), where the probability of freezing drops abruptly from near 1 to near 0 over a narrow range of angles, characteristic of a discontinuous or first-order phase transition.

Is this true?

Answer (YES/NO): NO